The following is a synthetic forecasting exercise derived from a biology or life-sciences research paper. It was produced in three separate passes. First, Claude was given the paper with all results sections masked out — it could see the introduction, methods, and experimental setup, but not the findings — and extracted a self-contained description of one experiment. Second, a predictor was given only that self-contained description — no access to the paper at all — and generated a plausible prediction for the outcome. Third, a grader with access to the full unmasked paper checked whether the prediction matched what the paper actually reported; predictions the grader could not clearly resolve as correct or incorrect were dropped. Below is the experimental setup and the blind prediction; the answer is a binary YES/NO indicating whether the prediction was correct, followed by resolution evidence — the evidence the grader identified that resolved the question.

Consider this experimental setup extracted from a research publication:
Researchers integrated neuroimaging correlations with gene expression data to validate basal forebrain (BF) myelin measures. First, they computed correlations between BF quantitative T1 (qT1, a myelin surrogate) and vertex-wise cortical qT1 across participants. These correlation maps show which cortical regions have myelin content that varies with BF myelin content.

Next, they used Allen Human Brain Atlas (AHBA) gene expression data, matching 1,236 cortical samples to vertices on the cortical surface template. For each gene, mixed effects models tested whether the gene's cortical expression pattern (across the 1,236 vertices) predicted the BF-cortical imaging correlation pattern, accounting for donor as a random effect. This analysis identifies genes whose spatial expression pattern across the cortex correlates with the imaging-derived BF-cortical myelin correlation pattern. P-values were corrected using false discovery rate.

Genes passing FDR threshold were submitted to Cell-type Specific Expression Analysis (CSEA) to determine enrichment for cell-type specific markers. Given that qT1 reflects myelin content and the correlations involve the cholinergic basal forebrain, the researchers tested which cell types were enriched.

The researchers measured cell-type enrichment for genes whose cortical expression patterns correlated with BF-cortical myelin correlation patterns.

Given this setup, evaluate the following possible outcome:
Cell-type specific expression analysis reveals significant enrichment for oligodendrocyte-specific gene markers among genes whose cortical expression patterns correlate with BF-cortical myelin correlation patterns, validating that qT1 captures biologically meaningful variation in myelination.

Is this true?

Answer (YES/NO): YES